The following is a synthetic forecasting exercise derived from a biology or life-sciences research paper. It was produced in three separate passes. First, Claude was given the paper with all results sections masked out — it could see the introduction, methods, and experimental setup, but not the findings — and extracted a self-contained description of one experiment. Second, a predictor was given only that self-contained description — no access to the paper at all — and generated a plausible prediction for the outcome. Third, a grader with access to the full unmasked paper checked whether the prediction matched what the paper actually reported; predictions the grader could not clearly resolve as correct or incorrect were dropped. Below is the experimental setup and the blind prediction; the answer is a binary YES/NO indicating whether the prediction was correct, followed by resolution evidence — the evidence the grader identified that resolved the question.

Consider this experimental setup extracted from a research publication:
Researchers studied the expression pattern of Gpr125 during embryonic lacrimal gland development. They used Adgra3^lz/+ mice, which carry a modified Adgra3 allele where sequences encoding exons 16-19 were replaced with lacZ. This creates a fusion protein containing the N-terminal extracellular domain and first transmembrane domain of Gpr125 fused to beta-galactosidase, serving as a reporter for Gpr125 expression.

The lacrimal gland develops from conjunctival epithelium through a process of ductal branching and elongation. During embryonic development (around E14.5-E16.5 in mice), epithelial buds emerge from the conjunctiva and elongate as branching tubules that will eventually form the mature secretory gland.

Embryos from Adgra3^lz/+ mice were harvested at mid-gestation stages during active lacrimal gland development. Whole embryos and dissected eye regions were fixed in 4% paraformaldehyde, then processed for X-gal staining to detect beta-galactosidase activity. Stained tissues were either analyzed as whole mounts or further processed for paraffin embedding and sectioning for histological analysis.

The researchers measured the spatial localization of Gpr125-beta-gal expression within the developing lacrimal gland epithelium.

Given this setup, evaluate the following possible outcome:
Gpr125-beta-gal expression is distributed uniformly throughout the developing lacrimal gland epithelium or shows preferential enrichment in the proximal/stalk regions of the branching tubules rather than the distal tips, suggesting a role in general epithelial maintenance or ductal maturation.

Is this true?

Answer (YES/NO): NO